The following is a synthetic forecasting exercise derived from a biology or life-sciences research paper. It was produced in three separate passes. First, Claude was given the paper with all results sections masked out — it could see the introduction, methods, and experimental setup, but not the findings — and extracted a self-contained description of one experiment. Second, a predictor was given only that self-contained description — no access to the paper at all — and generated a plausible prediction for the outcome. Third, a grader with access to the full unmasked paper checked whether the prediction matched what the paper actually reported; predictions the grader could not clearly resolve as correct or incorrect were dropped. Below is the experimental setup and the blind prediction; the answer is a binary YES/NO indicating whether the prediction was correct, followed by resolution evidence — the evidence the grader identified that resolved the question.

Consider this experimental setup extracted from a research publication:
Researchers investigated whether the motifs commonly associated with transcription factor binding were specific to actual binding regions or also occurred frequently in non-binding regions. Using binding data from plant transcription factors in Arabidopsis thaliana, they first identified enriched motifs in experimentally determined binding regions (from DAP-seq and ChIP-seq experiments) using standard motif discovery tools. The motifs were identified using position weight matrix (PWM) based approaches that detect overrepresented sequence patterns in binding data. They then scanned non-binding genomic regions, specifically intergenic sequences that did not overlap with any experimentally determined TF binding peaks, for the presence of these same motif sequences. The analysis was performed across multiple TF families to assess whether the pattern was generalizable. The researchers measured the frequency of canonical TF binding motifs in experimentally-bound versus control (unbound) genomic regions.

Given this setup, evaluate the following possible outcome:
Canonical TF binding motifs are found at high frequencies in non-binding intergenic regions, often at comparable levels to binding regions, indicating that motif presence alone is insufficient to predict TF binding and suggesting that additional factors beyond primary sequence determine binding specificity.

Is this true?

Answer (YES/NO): YES